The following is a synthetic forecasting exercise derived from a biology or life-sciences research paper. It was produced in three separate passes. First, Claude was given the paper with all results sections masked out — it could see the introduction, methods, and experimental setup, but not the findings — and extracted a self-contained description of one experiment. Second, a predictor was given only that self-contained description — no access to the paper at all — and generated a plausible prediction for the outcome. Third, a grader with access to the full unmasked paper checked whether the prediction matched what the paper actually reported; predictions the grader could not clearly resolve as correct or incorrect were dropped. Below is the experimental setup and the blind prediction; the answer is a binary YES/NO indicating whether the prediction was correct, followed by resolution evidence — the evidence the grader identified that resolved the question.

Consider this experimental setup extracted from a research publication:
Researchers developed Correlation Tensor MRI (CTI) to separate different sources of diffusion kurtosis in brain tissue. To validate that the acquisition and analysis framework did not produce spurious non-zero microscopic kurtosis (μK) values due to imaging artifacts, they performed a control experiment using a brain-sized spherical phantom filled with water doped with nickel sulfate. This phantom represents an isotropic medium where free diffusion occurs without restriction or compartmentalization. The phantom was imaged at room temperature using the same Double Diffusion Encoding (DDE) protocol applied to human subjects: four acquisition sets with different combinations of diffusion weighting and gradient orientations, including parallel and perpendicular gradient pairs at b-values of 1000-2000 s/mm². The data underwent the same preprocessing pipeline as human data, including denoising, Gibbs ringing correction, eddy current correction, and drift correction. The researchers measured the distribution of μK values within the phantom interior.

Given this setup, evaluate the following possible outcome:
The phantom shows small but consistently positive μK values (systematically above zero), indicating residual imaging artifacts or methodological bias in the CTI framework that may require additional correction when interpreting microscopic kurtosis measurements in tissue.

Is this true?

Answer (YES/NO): NO